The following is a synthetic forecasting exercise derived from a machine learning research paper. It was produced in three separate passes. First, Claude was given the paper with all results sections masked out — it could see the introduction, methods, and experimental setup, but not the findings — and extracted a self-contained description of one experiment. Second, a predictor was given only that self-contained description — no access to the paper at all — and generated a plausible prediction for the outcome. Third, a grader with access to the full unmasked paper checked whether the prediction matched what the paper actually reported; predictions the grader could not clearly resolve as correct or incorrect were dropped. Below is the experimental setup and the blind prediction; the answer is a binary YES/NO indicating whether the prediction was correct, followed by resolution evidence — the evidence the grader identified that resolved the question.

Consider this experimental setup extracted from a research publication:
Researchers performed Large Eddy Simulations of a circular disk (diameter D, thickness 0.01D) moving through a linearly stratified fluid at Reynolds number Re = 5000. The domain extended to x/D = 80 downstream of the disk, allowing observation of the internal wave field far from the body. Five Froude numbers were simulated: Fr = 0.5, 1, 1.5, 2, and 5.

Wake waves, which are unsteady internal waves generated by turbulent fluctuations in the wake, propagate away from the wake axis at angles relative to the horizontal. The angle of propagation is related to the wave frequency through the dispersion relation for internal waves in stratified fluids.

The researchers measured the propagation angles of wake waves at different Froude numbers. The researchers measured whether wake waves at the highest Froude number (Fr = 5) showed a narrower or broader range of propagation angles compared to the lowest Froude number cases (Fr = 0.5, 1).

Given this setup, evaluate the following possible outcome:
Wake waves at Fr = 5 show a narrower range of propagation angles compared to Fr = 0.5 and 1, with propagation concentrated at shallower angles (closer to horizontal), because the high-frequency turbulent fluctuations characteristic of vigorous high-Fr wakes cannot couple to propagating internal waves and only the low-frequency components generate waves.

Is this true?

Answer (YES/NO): NO